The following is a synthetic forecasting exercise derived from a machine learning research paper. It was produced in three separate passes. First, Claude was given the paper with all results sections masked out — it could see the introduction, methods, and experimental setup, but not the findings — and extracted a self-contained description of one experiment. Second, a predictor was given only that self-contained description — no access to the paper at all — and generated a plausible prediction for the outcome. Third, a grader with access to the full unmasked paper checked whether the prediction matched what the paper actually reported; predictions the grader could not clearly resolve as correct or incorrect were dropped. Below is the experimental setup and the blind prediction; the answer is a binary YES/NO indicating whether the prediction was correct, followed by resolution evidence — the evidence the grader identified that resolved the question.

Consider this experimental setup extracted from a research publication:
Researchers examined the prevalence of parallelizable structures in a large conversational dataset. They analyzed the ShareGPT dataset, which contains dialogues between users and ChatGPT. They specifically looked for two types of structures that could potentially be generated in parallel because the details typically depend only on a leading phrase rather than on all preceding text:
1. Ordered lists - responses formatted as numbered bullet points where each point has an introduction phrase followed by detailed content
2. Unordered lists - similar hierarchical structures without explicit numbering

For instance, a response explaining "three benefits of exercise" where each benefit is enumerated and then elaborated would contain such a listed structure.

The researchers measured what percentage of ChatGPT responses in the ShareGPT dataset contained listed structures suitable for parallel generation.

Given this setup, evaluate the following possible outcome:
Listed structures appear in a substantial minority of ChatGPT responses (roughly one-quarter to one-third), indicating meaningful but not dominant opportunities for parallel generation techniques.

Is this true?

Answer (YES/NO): YES